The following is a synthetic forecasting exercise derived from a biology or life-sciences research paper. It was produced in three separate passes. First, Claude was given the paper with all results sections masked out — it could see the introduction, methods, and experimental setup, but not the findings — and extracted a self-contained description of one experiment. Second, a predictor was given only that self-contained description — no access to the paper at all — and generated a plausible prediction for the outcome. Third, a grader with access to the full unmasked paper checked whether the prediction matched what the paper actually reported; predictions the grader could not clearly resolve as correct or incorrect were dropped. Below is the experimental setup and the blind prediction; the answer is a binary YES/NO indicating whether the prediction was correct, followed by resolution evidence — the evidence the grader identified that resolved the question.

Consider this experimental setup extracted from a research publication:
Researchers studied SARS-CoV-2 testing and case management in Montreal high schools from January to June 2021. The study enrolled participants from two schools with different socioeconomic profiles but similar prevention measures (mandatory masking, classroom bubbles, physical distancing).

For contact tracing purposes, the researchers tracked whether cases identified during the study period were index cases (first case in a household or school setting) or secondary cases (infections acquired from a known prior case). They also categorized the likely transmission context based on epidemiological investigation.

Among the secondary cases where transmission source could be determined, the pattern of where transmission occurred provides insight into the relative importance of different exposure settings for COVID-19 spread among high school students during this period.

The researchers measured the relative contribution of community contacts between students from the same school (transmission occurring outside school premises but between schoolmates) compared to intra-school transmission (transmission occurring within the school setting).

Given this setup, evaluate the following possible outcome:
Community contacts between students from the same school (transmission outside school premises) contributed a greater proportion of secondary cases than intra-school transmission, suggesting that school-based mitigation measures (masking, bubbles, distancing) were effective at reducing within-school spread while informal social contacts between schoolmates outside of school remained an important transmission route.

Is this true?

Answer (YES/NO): NO